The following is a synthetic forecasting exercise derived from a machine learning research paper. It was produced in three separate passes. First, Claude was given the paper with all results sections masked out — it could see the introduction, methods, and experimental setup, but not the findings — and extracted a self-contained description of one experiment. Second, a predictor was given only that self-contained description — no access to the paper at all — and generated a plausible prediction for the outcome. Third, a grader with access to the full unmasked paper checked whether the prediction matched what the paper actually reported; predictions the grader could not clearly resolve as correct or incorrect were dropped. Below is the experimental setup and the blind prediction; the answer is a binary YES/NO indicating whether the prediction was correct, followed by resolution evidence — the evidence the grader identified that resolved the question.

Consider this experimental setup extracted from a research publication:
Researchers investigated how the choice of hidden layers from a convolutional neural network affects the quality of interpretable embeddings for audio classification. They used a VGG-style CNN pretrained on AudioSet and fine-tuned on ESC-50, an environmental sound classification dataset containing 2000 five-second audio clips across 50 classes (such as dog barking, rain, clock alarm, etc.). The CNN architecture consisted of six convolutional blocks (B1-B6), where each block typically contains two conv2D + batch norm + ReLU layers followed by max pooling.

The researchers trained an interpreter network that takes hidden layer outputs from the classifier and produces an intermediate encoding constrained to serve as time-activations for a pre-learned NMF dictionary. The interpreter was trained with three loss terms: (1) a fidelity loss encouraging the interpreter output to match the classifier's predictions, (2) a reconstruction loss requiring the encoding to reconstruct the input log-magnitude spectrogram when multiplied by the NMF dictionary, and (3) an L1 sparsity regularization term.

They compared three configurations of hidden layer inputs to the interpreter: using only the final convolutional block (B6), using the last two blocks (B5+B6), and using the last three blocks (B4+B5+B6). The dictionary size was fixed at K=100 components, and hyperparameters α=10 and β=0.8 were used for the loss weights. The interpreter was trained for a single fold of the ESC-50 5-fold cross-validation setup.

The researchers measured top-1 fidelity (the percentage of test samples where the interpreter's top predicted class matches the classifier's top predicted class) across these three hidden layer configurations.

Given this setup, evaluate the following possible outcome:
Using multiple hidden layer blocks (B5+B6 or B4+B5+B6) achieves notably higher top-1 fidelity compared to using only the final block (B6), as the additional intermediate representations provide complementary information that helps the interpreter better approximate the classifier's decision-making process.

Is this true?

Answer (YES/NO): YES